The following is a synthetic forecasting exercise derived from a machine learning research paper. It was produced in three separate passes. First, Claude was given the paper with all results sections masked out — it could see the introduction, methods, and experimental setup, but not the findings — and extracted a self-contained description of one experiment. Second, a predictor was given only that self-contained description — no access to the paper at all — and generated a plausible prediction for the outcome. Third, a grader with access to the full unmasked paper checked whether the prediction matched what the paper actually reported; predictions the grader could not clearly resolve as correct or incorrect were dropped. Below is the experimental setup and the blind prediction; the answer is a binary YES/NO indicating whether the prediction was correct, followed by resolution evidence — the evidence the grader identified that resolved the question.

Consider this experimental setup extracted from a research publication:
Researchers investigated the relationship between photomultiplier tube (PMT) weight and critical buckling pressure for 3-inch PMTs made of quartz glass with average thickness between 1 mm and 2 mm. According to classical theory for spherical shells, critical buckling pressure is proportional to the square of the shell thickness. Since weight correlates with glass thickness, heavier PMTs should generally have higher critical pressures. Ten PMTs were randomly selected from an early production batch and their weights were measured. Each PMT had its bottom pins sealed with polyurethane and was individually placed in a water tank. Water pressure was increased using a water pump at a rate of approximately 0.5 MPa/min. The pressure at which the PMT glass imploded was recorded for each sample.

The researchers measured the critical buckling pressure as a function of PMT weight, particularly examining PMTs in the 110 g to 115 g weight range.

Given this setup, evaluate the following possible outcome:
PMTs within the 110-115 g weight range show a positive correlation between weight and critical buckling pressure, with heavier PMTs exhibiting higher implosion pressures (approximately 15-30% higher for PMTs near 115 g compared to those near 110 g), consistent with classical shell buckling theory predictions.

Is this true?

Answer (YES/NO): NO